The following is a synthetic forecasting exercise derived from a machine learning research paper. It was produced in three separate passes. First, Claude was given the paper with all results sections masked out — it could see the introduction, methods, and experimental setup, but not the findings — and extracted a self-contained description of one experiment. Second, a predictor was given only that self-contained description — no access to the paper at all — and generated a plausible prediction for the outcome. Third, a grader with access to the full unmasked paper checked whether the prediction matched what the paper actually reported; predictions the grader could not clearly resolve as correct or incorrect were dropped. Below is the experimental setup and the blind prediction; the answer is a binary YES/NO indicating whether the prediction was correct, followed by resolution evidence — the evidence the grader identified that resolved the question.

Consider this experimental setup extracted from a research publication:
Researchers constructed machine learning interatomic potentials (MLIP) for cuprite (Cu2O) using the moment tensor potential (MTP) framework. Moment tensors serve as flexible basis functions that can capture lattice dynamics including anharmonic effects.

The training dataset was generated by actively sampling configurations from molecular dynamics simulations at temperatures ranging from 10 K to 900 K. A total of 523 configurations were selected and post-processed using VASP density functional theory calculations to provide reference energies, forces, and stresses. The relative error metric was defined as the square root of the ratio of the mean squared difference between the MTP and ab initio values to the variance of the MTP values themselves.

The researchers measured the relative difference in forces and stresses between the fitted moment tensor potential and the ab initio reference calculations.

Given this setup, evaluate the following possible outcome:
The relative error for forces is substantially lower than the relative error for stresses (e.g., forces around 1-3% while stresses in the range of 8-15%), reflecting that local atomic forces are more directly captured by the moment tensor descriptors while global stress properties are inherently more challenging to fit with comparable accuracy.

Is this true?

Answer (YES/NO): NO